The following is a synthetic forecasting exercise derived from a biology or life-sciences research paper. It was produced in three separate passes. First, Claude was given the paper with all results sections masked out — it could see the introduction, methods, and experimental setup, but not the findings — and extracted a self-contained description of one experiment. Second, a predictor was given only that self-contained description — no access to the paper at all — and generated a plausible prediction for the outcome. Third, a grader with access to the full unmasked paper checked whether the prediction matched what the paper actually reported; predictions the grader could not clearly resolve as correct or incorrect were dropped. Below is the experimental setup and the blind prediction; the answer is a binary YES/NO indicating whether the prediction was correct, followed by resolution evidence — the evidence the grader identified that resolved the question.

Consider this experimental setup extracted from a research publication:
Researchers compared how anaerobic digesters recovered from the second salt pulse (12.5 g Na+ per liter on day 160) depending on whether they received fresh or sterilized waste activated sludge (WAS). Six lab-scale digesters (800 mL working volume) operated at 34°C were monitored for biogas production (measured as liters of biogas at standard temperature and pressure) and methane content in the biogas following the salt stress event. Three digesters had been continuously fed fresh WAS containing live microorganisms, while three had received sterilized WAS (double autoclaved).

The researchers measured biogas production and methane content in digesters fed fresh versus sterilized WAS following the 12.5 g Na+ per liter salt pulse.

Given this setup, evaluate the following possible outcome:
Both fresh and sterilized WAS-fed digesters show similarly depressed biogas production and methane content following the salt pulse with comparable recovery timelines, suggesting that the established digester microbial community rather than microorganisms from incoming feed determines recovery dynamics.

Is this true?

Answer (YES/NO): YES